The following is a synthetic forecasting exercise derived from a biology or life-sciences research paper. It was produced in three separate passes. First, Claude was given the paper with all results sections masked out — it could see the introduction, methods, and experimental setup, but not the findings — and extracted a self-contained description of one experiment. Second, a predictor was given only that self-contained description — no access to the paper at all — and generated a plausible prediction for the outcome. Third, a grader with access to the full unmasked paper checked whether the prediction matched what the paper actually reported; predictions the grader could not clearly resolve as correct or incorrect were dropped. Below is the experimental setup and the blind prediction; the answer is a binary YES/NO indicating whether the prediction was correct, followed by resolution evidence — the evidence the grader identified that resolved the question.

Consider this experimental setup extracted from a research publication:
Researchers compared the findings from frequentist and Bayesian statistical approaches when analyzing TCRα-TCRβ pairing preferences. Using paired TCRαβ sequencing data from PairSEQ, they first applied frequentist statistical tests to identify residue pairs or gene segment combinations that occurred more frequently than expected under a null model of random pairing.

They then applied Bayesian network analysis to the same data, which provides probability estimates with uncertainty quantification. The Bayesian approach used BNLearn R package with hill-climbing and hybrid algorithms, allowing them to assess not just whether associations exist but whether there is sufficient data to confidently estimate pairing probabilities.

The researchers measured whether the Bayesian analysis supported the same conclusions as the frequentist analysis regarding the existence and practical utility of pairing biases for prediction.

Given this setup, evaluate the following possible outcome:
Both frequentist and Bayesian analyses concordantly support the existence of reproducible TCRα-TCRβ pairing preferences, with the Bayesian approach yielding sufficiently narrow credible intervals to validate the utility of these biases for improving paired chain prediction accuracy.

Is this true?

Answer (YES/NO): NO